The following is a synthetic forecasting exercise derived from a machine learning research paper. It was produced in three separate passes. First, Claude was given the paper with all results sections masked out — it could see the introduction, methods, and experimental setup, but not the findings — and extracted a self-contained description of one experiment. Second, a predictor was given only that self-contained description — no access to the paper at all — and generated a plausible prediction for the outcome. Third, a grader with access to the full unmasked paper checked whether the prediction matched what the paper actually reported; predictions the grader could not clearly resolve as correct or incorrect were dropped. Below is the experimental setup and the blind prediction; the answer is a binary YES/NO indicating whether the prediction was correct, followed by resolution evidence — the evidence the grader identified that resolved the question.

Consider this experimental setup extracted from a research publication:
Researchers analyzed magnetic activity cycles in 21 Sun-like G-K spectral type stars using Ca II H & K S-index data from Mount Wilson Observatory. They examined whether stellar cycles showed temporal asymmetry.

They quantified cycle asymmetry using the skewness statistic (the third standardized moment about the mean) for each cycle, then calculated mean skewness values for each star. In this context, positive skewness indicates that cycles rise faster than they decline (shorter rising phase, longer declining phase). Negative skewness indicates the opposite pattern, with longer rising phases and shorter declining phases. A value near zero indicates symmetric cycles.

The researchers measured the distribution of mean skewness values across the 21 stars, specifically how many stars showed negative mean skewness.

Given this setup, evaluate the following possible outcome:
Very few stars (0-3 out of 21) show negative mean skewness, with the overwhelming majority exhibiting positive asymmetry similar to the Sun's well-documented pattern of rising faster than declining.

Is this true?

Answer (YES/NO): NO